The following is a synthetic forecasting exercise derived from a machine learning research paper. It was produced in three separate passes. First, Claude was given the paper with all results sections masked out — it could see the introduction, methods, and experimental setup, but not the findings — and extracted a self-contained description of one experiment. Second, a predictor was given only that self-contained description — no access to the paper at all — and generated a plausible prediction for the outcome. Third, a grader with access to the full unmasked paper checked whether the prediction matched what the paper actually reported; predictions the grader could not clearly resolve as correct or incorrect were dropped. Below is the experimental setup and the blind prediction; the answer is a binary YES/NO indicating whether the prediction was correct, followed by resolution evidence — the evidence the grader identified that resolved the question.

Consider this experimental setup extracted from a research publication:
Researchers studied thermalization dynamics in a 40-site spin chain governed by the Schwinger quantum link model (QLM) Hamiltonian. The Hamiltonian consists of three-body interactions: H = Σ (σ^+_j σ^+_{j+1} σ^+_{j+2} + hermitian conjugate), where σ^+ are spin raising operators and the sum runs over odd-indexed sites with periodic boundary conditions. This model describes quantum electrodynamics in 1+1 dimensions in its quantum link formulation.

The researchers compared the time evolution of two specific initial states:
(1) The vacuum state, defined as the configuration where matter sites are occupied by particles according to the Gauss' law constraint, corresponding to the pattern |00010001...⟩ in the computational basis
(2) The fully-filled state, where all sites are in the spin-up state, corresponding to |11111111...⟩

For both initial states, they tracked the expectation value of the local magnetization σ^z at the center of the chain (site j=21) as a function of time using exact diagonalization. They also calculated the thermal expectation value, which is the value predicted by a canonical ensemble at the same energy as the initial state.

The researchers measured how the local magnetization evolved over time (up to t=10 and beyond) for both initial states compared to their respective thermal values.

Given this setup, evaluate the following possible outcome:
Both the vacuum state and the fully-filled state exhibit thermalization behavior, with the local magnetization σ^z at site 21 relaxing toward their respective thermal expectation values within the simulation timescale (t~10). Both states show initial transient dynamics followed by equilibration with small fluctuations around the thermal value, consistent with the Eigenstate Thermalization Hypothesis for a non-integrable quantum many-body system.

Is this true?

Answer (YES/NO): NO